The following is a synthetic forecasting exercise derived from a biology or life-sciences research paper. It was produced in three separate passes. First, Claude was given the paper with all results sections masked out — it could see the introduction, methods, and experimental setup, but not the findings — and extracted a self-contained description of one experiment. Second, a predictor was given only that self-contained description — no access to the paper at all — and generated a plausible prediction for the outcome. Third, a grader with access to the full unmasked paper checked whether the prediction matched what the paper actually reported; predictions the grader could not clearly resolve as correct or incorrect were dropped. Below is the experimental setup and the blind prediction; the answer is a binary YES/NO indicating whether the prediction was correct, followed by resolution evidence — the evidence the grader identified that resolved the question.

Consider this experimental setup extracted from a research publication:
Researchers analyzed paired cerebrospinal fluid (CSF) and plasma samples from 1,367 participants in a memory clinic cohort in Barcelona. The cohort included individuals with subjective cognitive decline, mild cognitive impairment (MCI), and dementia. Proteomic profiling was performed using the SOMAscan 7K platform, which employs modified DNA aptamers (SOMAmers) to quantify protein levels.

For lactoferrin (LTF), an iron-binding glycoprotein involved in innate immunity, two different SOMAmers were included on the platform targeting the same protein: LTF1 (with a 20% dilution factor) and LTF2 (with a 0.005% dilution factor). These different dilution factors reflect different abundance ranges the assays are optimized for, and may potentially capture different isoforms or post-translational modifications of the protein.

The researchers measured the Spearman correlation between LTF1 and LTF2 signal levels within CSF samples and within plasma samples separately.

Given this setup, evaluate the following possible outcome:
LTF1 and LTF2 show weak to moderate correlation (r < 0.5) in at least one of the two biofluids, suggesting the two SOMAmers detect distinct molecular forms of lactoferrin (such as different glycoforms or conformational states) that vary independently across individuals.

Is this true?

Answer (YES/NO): YES